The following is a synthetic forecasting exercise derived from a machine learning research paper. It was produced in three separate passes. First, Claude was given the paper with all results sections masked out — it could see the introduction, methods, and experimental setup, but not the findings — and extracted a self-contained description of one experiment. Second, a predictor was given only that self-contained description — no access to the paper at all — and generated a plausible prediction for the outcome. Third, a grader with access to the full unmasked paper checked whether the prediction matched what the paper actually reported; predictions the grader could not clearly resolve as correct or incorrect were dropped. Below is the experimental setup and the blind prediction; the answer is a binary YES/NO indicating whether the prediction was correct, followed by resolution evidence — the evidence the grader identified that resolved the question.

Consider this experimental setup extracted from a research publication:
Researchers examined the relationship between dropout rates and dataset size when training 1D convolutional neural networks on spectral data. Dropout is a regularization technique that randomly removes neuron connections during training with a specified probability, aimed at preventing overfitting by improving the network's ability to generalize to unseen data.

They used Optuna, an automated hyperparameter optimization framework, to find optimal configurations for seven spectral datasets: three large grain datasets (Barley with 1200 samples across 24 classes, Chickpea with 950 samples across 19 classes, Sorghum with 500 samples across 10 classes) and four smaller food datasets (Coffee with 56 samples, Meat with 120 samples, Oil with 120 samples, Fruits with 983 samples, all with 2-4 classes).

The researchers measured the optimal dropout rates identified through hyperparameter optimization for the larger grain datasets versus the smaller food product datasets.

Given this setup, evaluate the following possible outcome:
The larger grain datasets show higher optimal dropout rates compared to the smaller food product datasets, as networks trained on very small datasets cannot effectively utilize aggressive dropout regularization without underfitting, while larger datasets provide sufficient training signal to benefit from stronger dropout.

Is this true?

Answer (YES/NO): YES